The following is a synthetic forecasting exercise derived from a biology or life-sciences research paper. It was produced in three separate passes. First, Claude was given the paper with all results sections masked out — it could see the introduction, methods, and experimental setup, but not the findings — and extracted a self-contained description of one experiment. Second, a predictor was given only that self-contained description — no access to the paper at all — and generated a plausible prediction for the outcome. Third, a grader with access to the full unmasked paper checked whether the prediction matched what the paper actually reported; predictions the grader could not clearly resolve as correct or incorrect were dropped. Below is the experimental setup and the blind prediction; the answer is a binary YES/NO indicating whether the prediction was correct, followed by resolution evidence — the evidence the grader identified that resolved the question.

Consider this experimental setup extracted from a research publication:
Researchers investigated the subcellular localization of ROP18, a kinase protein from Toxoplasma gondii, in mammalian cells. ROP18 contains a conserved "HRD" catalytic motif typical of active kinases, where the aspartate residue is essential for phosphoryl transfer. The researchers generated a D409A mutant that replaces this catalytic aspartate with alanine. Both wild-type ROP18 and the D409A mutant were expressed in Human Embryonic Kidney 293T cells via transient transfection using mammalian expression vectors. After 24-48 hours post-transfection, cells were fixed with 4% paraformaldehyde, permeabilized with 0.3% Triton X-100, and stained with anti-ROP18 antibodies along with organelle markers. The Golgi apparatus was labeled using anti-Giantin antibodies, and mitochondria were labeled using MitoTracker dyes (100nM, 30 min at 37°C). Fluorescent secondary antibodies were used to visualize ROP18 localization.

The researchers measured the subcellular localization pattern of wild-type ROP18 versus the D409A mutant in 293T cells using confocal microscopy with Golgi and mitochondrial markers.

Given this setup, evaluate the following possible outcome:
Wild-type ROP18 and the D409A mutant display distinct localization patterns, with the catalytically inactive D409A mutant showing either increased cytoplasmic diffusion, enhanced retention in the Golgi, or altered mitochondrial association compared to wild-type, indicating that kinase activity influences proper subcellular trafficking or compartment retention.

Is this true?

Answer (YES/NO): NO